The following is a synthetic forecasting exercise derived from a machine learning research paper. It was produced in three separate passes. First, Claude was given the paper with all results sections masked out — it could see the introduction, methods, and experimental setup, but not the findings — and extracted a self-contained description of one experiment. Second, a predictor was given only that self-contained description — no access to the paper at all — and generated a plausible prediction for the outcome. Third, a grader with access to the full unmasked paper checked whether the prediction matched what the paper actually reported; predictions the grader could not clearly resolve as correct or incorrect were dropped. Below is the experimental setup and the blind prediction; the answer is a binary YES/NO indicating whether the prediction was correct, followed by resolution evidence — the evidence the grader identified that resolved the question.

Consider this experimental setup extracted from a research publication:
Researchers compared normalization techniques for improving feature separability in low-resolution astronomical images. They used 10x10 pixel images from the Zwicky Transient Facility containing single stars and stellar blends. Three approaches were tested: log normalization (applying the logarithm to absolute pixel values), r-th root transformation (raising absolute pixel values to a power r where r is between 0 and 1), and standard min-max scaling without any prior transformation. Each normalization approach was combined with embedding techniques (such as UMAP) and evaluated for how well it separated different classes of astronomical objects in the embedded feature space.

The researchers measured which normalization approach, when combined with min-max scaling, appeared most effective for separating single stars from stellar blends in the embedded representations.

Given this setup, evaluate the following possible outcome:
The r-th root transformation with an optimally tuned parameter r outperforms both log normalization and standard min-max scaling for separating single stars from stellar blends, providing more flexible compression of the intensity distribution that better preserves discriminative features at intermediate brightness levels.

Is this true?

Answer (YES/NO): NO